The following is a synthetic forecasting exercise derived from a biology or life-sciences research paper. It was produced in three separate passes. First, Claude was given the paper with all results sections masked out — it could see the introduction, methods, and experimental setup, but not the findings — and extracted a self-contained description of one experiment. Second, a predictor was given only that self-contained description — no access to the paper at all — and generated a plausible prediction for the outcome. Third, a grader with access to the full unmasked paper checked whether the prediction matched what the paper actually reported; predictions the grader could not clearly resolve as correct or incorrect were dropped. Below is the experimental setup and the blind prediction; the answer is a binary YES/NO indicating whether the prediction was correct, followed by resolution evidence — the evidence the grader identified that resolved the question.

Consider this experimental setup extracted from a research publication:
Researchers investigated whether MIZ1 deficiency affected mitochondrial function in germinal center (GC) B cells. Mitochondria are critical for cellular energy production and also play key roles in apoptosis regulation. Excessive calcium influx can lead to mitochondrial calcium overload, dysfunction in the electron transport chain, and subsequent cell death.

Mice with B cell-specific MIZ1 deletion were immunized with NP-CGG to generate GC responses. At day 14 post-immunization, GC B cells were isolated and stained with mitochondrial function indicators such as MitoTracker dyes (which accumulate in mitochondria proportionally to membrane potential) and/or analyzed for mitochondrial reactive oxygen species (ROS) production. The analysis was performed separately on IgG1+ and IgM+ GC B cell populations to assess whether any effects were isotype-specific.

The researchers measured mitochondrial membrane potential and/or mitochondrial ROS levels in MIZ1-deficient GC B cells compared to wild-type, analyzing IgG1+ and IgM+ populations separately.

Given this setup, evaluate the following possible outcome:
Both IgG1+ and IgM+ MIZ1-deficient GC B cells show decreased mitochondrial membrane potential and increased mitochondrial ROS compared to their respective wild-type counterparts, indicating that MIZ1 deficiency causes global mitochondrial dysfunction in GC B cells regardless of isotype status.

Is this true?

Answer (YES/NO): NO